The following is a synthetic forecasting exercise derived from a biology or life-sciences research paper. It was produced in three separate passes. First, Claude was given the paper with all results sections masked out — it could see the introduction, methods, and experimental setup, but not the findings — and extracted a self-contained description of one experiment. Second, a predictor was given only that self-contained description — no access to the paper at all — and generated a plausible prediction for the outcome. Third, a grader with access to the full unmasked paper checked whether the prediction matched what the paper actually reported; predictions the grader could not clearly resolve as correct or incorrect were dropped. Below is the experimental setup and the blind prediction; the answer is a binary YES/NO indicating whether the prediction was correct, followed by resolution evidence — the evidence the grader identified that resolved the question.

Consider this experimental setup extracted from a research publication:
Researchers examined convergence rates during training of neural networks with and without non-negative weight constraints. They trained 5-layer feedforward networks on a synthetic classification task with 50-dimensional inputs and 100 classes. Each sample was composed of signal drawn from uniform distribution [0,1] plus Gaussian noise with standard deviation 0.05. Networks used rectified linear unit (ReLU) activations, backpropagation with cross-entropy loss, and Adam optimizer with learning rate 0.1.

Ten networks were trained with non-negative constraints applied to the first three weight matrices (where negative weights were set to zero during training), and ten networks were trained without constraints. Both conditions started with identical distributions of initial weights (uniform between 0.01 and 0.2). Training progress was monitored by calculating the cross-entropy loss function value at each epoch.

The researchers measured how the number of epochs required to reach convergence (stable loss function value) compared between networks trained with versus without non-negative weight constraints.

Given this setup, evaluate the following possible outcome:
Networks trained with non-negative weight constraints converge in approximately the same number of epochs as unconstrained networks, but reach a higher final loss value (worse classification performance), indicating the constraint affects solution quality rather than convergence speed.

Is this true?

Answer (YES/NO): NO